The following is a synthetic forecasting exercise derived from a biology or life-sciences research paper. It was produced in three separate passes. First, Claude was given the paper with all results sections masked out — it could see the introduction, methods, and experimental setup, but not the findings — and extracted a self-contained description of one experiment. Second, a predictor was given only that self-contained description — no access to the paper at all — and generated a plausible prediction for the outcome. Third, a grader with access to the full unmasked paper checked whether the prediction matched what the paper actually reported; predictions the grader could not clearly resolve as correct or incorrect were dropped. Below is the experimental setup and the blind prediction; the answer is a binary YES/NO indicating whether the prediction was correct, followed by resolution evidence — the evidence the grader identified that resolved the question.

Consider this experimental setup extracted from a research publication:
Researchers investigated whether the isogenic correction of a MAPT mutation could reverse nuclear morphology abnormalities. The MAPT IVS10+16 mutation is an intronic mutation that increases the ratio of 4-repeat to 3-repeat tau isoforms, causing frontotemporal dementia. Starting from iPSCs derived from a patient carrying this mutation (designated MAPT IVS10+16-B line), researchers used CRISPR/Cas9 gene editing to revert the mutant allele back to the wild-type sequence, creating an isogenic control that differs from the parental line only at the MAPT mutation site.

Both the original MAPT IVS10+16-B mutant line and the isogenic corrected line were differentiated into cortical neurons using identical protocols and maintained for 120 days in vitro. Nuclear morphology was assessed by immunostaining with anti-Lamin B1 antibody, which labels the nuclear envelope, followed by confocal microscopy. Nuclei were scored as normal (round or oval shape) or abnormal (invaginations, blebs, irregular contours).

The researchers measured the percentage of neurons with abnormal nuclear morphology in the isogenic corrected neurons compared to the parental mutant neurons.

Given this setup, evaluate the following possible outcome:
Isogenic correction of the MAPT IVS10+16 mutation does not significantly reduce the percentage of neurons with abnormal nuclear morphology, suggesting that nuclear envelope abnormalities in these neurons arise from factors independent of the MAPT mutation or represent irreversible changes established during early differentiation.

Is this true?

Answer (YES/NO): NO